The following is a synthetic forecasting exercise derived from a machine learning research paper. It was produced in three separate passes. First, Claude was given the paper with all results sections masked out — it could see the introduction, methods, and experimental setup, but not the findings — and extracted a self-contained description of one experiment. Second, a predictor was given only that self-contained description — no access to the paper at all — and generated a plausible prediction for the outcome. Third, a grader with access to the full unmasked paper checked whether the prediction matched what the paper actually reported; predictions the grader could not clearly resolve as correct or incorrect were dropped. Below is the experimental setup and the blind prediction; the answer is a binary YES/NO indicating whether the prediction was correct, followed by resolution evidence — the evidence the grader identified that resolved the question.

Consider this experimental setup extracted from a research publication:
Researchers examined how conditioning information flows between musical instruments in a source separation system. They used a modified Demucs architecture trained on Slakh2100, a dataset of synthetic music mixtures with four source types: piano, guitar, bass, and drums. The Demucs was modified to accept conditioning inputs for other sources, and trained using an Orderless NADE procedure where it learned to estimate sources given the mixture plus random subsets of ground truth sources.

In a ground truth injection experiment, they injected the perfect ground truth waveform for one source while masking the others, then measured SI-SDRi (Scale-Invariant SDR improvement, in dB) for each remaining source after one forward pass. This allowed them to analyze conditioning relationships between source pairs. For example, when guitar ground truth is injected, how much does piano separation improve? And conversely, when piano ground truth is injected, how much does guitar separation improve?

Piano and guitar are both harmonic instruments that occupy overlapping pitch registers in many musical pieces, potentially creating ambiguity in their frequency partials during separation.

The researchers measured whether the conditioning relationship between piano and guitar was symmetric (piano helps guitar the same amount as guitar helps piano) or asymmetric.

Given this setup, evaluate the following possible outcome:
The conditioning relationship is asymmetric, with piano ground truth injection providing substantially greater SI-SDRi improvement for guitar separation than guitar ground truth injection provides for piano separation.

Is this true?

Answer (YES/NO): NO